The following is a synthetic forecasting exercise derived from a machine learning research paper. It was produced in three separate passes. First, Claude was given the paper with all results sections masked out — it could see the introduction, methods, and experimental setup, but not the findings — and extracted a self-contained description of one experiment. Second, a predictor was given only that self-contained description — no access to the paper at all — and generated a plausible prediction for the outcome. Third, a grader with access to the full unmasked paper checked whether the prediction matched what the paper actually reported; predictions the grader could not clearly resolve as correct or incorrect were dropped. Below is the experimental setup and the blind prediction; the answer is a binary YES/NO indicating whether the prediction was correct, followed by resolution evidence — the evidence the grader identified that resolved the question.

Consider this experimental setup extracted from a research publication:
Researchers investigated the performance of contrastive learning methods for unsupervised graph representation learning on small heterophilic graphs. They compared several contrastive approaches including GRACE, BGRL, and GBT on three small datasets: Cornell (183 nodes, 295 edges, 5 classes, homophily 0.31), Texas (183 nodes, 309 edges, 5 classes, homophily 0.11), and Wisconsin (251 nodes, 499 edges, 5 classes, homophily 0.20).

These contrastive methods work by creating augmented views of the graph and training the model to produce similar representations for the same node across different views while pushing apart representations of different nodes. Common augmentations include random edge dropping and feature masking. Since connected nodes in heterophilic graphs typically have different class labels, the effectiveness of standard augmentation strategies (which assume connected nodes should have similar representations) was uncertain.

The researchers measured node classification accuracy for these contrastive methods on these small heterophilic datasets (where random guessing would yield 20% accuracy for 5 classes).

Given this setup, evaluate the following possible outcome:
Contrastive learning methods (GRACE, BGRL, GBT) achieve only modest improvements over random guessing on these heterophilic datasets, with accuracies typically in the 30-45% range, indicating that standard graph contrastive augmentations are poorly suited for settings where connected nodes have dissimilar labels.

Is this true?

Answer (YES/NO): NO